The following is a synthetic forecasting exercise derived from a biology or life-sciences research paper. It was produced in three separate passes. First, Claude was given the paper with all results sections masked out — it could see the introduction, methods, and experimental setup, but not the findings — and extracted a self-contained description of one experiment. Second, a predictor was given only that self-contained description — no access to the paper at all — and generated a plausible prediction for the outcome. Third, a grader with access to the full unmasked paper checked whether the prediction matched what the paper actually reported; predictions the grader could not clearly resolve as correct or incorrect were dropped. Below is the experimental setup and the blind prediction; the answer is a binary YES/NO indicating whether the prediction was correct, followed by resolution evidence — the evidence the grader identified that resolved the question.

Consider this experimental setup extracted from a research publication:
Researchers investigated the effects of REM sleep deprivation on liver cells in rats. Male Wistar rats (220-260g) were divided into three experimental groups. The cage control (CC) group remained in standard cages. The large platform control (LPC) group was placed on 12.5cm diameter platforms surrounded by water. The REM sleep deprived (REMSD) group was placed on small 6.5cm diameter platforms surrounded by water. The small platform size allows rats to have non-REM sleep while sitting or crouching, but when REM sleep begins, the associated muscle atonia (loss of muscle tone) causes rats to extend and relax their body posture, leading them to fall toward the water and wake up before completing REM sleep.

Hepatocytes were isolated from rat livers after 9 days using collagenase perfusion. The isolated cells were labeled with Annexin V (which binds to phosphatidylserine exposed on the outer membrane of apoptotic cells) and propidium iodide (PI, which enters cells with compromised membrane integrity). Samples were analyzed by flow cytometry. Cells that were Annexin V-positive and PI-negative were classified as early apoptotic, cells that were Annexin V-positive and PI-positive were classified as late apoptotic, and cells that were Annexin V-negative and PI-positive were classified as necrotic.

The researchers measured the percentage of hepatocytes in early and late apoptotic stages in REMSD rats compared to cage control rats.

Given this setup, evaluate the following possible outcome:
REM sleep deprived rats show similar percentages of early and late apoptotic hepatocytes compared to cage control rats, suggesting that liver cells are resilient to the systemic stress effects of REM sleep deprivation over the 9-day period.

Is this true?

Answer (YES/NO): NO